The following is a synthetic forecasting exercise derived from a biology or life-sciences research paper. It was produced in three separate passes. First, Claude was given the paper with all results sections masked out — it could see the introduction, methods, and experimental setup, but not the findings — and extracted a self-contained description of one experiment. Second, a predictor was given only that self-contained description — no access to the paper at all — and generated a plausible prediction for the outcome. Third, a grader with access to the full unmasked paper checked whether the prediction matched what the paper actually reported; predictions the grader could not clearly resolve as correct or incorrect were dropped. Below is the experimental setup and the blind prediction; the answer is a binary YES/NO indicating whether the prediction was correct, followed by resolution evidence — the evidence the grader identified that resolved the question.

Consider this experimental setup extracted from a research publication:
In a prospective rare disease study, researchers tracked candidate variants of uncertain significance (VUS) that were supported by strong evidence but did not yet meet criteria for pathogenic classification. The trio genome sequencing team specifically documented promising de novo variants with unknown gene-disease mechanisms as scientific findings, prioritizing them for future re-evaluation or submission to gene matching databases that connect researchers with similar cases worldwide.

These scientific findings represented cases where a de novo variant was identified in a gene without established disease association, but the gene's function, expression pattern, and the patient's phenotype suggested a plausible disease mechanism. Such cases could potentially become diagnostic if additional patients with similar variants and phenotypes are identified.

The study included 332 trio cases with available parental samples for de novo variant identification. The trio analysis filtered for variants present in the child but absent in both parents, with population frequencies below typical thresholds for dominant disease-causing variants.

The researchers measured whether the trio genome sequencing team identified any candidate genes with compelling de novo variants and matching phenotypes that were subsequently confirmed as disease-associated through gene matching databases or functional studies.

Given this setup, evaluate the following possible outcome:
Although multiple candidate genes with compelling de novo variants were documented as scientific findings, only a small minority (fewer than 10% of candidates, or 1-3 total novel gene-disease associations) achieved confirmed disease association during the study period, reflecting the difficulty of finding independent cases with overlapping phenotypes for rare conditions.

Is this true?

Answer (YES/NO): YES